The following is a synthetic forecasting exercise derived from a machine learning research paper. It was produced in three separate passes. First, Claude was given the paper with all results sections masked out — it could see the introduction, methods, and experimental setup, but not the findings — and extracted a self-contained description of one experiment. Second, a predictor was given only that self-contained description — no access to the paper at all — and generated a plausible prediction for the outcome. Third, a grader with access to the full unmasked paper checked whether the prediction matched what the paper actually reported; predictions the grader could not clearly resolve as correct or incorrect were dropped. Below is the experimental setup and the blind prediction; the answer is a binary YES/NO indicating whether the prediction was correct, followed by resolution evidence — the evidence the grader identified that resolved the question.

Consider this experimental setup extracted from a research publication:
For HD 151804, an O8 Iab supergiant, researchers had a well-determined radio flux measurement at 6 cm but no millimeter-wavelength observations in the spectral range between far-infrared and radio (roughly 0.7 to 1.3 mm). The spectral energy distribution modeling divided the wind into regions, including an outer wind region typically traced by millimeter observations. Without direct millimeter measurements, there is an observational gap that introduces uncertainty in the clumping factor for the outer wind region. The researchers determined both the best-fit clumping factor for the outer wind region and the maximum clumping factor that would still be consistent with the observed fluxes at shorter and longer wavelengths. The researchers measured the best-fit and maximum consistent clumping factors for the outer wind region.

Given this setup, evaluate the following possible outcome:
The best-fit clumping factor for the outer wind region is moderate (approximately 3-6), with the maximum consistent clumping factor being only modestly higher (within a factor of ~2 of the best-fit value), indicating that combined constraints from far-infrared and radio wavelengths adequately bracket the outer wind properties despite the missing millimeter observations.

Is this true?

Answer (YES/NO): NO